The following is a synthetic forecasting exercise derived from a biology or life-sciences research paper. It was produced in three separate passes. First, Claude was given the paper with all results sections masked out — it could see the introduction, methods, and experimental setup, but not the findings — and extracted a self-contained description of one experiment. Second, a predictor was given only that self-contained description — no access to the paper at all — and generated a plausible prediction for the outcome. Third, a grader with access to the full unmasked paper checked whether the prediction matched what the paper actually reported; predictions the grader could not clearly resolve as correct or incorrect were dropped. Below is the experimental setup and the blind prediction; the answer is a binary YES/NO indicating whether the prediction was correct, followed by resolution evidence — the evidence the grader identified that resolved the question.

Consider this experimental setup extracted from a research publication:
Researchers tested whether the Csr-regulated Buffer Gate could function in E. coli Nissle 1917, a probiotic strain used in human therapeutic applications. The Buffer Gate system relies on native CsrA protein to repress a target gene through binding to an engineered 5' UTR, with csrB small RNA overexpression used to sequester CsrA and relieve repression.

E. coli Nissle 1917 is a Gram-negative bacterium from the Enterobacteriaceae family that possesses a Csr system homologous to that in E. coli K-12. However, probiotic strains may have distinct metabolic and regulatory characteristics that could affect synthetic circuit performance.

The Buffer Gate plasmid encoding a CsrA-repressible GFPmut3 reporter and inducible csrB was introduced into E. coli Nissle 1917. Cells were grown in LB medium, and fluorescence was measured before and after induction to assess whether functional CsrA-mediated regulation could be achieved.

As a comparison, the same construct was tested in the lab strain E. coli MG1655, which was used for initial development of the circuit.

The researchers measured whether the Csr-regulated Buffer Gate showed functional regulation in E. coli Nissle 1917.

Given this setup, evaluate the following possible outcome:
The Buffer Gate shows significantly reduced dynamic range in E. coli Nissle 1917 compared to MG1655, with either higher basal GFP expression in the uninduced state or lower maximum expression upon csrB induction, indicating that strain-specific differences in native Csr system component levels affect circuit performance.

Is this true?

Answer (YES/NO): NO